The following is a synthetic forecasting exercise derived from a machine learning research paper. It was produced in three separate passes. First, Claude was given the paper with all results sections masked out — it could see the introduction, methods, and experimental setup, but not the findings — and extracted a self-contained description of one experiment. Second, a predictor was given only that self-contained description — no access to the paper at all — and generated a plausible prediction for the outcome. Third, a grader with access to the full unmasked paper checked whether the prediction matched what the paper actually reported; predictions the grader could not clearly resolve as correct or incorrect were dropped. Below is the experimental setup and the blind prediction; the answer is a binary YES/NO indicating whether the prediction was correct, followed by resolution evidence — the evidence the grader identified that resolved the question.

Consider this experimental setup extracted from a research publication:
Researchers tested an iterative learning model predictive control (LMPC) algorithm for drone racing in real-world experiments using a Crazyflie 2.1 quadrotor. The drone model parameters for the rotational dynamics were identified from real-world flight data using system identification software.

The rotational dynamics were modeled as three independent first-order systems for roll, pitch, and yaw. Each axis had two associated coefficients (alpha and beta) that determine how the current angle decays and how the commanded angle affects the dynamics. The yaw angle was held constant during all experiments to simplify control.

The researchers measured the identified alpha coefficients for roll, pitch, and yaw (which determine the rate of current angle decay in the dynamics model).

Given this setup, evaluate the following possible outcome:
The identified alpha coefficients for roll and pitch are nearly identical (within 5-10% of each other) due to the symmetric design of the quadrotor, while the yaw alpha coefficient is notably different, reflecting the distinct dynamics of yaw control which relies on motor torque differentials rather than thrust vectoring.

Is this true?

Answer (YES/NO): NO